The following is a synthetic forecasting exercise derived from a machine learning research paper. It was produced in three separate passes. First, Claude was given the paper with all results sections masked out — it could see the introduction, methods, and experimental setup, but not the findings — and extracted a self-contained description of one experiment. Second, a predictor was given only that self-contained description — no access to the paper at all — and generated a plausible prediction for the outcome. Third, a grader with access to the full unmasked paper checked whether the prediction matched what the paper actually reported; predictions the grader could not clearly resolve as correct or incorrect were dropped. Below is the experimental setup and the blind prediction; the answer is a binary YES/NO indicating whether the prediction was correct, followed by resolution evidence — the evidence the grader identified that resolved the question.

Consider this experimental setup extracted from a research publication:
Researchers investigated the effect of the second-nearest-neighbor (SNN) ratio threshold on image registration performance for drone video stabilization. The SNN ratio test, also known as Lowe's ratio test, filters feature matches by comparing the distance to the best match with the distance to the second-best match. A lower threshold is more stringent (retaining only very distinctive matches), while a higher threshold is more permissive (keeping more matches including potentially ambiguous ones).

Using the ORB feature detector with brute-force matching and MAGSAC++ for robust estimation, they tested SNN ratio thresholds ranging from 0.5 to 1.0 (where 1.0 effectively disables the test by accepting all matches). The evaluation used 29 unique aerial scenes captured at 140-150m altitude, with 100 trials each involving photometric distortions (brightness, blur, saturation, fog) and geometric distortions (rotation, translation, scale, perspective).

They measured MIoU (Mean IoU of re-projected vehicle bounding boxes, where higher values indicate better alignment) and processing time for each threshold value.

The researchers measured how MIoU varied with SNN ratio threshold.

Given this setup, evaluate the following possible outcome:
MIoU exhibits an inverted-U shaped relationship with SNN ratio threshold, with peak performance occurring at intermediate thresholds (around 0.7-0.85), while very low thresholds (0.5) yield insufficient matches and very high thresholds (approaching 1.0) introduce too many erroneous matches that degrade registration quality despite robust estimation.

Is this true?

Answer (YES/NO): NO